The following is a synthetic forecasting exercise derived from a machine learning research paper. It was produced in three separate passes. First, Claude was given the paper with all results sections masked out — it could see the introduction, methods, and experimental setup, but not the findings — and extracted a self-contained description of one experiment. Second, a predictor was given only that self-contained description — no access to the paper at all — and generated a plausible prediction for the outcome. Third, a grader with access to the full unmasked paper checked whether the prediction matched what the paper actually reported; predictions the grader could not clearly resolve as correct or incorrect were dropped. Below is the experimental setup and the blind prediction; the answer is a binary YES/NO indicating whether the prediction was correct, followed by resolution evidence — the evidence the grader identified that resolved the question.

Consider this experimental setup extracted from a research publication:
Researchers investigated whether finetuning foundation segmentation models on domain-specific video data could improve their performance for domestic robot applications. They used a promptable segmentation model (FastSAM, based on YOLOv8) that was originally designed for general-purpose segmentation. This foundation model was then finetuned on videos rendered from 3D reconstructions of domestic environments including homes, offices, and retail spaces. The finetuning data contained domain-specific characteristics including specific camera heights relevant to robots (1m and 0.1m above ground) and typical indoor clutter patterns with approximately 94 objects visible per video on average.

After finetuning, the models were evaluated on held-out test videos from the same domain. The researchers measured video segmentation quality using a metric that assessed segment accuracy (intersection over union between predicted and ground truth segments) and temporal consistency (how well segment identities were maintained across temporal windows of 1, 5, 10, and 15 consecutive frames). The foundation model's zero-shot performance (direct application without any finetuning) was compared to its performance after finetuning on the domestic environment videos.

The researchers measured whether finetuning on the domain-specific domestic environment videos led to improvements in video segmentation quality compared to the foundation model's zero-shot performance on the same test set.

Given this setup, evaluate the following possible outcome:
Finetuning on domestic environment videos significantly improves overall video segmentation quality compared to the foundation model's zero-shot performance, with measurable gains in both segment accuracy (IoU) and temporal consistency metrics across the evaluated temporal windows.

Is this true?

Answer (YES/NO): YES